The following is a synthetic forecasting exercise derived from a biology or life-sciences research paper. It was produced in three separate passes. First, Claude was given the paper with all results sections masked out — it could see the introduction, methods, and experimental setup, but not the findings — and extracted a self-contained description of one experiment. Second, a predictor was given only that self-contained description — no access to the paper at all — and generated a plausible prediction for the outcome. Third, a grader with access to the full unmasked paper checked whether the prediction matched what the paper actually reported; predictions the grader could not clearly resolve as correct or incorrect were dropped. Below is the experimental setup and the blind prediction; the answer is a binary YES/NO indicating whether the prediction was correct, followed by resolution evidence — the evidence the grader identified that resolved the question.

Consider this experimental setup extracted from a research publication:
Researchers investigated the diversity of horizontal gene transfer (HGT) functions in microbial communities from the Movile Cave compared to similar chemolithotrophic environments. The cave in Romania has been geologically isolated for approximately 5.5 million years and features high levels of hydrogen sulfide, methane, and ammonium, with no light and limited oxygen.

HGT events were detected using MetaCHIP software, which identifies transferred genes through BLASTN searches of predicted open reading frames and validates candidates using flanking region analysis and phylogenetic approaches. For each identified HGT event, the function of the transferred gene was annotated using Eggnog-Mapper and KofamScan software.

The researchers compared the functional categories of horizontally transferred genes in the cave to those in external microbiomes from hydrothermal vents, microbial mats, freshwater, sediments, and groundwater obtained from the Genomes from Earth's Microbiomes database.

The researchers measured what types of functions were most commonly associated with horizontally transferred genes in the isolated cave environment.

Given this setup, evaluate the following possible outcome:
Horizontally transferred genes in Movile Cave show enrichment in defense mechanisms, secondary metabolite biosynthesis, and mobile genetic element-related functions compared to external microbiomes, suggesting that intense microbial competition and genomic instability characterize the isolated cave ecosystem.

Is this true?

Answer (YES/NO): NO